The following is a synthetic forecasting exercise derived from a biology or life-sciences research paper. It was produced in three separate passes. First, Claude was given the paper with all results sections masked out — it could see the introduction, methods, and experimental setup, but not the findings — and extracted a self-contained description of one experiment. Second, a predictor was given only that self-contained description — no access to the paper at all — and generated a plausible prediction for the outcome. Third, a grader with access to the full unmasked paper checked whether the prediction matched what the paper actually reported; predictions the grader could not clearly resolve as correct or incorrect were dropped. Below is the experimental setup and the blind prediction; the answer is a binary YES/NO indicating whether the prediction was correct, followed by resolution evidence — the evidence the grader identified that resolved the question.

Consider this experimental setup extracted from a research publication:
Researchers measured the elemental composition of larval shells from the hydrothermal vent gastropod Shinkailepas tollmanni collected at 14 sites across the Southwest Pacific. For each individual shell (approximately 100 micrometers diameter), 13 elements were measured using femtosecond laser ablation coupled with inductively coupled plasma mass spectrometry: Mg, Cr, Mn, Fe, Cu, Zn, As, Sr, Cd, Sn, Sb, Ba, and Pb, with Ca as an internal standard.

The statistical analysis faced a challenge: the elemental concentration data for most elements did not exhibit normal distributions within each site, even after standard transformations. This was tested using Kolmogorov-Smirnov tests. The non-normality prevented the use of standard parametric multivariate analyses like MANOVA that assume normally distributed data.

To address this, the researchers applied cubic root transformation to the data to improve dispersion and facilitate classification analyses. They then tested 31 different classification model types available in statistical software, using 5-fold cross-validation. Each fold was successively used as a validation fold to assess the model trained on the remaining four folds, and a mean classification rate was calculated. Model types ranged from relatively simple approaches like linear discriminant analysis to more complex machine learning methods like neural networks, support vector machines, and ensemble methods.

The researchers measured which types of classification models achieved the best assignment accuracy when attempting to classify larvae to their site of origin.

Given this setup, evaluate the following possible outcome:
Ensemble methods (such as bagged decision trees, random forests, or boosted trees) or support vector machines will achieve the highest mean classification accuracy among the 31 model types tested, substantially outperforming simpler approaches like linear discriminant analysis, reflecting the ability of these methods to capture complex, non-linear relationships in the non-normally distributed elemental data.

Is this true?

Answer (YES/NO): YES